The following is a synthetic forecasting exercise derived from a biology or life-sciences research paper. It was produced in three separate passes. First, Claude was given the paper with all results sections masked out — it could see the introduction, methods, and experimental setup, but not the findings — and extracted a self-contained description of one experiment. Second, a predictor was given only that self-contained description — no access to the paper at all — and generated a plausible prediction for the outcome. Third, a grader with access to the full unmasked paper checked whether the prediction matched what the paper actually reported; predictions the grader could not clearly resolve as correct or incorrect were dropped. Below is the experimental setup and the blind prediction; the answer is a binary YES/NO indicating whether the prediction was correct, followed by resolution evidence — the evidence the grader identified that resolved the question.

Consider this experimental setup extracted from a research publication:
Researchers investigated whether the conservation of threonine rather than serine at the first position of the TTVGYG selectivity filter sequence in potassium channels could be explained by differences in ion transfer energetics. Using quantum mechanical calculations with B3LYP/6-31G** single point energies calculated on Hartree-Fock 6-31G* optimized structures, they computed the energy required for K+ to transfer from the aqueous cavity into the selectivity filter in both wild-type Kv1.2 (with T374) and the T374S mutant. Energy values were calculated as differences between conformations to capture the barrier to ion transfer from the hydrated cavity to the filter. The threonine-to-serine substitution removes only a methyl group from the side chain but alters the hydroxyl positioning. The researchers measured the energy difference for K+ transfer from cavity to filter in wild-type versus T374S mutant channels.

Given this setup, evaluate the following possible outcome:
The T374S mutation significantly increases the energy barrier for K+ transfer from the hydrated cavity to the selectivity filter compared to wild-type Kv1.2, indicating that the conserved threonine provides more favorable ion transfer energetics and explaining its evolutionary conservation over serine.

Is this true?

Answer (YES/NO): YES